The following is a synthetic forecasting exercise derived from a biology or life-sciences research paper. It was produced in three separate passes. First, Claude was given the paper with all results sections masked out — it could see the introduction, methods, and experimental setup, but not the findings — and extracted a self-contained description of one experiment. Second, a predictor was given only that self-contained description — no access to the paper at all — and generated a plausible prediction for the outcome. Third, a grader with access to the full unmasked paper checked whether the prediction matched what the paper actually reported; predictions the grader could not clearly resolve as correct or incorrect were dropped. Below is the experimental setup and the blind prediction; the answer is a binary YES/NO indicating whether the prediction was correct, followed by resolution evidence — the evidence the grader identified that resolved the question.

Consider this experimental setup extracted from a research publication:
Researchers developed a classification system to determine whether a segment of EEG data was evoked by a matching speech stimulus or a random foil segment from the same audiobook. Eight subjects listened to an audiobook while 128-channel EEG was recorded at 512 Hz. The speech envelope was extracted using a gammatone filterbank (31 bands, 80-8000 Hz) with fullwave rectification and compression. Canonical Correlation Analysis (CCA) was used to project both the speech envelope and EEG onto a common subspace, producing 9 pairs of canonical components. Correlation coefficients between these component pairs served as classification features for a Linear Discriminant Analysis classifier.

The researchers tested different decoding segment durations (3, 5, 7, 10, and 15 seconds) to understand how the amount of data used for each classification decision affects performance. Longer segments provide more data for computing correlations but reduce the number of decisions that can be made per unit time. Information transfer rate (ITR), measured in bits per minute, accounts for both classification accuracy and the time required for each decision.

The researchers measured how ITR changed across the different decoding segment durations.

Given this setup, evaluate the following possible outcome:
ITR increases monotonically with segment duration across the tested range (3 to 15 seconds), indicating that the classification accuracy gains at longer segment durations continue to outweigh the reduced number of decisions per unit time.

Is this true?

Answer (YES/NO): NO